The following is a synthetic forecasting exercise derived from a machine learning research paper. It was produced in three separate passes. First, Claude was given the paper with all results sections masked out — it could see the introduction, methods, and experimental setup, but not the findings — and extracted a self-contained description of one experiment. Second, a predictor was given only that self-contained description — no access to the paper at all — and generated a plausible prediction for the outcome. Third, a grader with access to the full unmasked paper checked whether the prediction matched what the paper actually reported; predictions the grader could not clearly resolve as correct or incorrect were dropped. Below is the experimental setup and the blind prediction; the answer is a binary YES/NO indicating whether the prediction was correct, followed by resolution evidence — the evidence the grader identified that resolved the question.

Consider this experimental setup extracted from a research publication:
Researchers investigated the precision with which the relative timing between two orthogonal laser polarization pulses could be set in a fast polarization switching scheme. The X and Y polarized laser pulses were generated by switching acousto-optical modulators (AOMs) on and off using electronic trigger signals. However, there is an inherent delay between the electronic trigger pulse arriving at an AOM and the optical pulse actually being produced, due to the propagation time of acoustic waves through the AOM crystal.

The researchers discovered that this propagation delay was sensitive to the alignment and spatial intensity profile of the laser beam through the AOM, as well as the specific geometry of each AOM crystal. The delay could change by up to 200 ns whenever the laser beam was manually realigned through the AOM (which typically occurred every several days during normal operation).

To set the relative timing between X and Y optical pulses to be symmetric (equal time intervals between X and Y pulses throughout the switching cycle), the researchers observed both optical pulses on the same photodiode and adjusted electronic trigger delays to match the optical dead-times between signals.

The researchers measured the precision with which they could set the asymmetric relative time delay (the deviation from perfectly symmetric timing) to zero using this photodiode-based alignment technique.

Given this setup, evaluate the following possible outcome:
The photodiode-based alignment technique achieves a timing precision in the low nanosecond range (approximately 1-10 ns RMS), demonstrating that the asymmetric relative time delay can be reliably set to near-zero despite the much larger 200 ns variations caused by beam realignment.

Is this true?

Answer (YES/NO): NO